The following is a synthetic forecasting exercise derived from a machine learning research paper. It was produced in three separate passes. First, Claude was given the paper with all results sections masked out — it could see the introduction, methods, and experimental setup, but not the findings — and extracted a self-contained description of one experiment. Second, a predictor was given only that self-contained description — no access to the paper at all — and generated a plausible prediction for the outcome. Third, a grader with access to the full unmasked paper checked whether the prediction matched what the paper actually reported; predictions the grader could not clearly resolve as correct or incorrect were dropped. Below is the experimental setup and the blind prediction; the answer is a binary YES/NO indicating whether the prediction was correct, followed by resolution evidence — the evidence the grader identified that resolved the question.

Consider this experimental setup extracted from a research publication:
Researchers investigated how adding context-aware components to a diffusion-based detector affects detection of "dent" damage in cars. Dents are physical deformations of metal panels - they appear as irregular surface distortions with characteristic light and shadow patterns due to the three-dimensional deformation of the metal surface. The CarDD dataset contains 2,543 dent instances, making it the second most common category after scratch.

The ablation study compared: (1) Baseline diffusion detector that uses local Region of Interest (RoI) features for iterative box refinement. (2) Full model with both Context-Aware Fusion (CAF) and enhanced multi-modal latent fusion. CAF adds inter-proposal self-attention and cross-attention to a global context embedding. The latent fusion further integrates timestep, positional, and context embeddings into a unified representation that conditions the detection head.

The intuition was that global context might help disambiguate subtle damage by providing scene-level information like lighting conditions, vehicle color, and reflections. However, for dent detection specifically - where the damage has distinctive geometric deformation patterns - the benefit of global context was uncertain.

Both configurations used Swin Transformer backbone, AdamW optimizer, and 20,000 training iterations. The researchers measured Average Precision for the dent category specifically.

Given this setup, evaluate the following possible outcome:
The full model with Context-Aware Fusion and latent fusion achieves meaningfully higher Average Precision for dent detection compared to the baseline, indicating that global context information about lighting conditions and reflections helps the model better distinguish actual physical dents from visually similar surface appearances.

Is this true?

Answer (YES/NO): NO